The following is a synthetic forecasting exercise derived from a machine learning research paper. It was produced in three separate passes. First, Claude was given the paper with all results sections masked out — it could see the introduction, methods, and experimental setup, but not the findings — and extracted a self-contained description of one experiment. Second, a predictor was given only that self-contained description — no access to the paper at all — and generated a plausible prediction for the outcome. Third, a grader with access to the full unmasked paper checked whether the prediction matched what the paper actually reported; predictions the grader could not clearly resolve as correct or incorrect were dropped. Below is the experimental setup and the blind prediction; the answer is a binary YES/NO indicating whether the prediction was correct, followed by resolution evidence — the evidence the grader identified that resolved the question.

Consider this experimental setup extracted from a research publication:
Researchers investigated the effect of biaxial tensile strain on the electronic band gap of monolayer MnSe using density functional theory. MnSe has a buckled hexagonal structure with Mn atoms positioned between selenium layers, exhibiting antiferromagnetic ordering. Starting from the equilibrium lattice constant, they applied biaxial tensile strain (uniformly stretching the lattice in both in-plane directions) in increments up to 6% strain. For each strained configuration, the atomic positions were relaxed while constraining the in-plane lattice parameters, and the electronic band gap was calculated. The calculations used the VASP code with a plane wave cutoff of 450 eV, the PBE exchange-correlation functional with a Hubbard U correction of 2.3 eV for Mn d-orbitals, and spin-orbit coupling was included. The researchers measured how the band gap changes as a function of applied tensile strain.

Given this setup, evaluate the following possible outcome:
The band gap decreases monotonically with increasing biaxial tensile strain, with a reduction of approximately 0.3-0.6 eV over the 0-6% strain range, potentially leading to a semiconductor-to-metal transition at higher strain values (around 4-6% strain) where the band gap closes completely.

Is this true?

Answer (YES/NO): NO